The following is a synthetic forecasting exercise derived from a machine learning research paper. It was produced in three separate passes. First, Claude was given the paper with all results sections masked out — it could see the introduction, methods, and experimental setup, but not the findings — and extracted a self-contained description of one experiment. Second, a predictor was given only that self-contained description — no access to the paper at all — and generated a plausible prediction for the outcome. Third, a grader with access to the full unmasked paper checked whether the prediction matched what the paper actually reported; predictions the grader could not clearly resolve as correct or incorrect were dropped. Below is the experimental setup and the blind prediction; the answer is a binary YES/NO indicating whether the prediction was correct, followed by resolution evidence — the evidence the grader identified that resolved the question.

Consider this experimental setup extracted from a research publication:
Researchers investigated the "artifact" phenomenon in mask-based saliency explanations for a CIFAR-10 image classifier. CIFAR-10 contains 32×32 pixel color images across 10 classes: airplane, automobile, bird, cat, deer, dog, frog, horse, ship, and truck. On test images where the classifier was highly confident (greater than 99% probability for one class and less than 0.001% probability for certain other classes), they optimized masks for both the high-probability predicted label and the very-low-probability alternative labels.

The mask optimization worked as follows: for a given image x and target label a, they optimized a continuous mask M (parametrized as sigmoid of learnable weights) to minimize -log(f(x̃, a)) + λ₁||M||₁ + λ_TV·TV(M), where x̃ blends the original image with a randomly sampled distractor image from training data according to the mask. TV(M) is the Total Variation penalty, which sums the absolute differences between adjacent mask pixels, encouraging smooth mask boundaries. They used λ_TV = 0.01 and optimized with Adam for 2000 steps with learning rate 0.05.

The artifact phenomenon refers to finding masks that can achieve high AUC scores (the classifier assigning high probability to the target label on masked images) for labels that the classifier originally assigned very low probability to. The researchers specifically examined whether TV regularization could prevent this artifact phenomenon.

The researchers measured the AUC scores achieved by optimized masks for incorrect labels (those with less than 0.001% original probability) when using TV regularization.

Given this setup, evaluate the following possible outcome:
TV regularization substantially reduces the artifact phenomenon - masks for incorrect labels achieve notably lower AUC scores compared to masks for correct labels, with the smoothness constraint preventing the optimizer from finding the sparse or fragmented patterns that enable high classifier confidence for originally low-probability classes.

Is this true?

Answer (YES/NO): NO